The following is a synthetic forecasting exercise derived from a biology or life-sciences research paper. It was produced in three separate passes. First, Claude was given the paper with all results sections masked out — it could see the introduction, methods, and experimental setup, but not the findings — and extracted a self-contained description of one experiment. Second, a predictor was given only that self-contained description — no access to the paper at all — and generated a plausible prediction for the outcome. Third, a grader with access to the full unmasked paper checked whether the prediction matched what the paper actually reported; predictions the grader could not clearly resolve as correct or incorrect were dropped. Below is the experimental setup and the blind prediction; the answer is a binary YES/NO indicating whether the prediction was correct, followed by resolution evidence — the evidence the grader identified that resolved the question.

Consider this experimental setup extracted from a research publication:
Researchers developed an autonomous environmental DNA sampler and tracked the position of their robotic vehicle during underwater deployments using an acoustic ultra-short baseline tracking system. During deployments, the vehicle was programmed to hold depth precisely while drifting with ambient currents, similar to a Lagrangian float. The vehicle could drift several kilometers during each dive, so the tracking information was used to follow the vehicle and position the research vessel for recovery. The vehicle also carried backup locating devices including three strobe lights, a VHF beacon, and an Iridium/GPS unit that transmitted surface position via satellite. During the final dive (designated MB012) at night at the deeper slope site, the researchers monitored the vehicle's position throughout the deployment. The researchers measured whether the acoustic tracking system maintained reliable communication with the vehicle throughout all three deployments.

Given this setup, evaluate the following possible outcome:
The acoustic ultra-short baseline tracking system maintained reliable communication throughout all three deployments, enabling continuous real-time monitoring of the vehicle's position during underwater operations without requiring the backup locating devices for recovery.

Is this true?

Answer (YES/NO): NO